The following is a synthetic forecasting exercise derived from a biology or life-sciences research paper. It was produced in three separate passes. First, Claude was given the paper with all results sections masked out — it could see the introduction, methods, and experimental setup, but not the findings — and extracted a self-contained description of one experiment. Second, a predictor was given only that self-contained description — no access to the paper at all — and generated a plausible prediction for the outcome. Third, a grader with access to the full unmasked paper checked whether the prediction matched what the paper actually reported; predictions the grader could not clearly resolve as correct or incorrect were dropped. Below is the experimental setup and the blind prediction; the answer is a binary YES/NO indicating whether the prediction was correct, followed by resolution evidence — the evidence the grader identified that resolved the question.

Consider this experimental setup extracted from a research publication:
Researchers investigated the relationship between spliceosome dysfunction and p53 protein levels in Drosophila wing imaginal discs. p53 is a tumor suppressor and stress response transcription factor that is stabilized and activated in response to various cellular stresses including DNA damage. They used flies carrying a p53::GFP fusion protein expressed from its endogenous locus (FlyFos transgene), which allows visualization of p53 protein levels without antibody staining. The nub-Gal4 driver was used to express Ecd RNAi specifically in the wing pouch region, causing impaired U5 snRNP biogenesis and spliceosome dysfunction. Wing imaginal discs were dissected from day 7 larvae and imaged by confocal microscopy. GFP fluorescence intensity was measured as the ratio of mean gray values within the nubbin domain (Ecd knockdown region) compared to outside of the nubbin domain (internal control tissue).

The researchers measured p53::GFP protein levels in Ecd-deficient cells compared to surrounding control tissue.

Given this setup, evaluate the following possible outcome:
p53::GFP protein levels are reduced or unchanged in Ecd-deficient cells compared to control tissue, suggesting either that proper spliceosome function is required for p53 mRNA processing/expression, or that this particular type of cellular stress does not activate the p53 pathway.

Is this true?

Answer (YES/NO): NO